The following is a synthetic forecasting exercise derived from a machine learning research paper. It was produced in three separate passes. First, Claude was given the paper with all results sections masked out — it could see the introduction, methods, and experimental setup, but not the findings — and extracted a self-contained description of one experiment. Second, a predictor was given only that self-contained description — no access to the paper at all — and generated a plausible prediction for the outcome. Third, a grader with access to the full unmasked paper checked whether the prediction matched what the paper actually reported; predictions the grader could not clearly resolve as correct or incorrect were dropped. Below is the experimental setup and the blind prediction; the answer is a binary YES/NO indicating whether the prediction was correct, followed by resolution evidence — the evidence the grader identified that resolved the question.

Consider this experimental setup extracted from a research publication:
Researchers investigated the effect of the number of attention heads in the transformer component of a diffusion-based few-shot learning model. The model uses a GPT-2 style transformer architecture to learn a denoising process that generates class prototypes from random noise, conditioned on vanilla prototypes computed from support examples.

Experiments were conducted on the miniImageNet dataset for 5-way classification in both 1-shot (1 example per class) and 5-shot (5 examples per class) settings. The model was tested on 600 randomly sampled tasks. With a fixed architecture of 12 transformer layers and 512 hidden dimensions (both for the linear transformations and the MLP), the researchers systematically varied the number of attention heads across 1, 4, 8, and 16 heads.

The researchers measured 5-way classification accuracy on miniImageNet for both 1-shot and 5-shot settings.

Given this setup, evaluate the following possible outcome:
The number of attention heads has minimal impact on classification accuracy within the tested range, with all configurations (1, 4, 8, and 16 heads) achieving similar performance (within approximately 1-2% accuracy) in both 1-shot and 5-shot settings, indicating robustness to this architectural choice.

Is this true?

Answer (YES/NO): NO